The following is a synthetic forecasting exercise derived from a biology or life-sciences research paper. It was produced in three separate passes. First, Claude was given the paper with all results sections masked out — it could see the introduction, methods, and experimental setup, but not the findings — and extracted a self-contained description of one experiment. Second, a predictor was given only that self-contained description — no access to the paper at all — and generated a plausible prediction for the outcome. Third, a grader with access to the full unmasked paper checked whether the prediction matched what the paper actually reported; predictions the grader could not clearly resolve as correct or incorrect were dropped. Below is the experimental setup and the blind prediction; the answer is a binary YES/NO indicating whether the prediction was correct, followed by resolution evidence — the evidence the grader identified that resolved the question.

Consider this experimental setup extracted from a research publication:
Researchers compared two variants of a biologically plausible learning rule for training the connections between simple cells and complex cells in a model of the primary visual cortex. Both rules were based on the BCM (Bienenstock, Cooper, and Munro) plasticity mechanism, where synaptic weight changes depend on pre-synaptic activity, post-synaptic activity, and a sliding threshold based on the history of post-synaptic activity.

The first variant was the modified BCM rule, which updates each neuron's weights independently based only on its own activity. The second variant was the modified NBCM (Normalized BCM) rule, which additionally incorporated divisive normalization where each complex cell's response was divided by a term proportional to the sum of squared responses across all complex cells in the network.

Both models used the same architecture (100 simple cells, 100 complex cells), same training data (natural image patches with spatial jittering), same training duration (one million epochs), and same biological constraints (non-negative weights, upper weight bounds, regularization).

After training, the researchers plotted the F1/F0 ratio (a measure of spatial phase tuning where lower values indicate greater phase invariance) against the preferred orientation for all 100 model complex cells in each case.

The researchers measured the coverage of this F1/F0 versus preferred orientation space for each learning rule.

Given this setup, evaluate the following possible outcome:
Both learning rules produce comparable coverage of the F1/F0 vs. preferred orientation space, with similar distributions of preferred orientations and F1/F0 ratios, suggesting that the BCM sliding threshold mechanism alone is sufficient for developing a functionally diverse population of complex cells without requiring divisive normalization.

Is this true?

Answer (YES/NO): NO